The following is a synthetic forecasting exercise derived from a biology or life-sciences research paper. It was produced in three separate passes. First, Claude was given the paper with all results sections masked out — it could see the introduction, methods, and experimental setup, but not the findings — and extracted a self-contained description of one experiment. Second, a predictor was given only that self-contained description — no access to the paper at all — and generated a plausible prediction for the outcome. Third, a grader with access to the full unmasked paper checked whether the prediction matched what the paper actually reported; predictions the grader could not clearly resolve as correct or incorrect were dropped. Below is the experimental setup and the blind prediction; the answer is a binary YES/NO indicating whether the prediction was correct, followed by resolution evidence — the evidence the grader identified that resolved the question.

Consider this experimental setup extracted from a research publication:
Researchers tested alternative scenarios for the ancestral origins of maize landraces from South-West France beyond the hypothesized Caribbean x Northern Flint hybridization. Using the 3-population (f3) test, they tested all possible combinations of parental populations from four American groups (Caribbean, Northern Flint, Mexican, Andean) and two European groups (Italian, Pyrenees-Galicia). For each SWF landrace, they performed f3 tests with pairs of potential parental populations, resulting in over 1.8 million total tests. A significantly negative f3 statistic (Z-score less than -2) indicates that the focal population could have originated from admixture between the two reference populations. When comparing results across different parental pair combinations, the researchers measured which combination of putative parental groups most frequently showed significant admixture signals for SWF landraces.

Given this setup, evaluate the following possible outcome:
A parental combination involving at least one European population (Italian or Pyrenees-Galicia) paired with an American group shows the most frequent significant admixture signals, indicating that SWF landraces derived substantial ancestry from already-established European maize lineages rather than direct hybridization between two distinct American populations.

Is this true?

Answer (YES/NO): NO